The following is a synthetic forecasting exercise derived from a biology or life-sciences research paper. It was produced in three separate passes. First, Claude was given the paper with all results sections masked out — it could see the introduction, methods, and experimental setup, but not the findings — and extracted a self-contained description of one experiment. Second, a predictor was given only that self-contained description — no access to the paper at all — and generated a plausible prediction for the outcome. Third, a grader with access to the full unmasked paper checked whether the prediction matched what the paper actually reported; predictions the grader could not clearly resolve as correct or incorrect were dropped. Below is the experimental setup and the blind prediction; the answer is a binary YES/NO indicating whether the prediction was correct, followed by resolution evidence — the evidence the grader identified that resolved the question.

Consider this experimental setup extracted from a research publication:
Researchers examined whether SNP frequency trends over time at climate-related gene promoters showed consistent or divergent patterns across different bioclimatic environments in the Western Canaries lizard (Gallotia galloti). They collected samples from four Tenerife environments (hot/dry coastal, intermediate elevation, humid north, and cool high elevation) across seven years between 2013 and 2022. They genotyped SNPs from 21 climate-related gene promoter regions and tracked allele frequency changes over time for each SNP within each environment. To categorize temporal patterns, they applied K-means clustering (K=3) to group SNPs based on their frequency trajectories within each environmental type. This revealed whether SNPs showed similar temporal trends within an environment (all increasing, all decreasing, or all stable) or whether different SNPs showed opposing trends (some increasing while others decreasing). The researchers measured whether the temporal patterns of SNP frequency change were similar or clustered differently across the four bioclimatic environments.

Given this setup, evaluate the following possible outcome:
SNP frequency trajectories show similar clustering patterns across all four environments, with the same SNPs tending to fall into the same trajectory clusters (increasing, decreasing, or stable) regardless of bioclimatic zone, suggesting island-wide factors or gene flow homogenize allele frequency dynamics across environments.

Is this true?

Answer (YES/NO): NO